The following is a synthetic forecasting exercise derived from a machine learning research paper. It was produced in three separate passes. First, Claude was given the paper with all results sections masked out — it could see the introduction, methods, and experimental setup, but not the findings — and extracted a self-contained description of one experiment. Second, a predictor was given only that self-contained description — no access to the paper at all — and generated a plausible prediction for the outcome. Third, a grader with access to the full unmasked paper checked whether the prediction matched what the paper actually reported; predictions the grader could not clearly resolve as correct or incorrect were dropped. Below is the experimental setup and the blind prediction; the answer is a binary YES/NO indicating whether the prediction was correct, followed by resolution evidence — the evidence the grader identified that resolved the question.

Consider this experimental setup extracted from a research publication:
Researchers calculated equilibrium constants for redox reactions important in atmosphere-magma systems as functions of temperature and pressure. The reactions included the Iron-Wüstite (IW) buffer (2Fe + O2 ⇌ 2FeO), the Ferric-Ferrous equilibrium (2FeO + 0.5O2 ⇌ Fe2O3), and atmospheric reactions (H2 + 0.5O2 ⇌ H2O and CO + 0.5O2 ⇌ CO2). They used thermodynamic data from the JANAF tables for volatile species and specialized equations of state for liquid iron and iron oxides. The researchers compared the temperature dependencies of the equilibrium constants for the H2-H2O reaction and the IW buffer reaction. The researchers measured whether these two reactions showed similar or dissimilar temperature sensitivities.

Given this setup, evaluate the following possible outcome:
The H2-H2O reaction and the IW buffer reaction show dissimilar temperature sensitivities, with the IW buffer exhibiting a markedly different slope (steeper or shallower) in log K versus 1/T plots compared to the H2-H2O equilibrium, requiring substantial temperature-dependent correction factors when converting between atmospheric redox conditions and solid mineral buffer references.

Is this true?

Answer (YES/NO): NO